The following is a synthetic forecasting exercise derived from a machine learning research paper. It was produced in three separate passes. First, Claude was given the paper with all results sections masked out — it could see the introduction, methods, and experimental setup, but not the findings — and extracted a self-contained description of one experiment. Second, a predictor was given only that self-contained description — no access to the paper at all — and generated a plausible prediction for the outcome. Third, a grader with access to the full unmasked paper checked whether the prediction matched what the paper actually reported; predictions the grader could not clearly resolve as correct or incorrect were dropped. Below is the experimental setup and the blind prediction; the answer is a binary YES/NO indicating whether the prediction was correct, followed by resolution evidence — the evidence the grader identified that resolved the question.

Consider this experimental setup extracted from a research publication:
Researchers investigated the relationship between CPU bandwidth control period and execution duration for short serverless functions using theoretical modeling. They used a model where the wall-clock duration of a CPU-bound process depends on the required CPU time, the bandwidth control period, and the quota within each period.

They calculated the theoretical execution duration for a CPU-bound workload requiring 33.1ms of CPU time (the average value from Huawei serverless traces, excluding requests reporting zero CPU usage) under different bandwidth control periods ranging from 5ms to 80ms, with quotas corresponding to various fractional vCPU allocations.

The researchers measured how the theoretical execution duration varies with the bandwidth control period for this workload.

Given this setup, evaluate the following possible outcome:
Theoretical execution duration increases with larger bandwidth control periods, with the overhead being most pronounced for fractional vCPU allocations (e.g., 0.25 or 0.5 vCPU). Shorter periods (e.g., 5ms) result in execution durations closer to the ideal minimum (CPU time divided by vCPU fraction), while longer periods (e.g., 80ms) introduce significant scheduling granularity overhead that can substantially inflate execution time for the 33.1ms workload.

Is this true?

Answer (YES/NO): YES